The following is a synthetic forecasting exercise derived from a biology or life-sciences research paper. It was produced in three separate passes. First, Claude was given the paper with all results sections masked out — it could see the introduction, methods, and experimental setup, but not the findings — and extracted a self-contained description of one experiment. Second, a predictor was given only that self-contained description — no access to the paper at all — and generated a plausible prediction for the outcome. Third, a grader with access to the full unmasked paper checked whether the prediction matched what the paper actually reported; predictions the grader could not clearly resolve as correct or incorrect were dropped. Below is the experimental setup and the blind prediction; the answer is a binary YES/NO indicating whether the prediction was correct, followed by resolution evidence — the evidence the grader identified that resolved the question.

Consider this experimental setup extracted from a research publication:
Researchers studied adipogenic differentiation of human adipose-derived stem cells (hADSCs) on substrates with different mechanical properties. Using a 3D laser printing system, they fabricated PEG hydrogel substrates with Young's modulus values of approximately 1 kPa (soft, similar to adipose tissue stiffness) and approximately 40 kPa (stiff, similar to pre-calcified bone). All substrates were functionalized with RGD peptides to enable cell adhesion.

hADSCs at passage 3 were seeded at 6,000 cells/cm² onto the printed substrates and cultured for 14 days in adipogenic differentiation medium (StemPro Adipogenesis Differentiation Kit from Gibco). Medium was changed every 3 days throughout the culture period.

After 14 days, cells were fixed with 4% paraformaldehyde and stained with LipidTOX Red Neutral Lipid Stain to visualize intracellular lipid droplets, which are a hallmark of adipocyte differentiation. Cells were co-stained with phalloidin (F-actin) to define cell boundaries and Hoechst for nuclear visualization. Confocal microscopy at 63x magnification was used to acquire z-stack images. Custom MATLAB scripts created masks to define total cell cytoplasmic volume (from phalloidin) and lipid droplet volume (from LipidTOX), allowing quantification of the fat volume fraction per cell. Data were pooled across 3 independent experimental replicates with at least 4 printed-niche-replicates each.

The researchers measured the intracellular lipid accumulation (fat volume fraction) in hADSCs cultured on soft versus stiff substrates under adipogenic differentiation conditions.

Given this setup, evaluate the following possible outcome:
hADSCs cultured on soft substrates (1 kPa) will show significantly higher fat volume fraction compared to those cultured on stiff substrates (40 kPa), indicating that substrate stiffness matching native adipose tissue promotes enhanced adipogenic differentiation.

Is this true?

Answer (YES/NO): YES